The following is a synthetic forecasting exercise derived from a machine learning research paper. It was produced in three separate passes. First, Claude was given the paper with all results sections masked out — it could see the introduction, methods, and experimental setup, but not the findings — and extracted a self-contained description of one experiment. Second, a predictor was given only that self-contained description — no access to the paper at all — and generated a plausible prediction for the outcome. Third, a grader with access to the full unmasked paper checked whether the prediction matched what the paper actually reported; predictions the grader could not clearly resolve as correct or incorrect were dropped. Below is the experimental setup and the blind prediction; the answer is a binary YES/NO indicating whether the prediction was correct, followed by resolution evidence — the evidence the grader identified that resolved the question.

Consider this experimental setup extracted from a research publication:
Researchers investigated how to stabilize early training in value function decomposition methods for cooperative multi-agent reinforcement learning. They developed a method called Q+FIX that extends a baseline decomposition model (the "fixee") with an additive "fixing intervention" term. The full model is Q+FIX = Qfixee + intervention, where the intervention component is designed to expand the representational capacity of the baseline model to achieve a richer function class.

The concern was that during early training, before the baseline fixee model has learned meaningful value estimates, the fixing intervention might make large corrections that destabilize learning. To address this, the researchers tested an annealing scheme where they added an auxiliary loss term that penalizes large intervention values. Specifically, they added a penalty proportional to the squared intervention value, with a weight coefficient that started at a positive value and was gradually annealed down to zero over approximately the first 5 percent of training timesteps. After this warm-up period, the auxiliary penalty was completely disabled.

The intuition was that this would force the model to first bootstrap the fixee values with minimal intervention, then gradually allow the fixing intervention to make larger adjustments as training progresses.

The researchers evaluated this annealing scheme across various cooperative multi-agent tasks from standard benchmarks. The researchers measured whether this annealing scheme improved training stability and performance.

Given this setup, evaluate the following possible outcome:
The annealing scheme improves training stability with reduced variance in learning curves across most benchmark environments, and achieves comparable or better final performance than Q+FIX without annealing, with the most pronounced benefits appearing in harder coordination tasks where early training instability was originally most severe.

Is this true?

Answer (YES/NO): NO